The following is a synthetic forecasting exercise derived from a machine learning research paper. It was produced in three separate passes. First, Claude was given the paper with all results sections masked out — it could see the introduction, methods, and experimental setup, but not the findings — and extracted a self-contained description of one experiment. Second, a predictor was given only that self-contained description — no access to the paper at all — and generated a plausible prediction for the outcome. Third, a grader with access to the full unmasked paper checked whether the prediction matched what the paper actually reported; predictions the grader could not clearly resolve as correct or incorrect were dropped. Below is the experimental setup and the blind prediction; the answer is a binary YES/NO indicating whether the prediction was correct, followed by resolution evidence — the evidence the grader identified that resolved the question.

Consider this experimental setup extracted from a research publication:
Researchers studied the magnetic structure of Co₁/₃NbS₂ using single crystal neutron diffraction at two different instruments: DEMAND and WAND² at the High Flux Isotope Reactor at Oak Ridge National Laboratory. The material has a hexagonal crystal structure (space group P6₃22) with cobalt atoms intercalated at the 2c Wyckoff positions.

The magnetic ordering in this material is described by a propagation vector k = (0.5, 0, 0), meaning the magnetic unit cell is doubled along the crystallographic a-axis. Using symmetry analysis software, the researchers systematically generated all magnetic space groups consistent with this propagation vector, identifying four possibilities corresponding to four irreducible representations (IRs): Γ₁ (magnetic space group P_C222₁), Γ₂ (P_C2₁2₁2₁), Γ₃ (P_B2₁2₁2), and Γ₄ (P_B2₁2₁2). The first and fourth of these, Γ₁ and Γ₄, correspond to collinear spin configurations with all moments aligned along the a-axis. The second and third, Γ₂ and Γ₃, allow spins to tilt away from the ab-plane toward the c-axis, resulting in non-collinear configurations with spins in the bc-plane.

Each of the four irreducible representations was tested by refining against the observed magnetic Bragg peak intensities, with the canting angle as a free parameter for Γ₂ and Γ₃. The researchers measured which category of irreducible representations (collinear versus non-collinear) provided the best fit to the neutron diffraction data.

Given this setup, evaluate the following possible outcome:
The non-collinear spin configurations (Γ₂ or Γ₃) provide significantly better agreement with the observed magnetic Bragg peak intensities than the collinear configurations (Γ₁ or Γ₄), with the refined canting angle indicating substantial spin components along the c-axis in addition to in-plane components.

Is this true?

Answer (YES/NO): NO